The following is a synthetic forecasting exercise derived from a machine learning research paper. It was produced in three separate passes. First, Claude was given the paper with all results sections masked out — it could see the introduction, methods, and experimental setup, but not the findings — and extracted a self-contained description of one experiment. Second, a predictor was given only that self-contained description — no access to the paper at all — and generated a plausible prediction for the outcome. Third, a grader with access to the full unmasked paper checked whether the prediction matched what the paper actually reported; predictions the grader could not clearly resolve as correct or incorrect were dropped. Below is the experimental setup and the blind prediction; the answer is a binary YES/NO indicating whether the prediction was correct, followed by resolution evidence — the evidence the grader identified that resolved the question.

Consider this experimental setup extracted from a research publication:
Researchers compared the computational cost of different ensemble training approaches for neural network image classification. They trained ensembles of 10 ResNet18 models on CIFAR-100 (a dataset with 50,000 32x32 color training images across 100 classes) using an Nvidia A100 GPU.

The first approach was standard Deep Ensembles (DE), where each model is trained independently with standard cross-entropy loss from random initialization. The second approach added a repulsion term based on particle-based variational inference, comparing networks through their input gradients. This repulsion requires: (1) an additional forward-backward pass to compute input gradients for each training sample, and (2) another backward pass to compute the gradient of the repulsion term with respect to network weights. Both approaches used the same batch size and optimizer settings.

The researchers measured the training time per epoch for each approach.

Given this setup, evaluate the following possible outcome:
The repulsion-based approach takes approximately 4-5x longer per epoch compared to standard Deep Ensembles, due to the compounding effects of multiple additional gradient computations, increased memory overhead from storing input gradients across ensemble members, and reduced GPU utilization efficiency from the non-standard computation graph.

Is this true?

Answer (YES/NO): NO